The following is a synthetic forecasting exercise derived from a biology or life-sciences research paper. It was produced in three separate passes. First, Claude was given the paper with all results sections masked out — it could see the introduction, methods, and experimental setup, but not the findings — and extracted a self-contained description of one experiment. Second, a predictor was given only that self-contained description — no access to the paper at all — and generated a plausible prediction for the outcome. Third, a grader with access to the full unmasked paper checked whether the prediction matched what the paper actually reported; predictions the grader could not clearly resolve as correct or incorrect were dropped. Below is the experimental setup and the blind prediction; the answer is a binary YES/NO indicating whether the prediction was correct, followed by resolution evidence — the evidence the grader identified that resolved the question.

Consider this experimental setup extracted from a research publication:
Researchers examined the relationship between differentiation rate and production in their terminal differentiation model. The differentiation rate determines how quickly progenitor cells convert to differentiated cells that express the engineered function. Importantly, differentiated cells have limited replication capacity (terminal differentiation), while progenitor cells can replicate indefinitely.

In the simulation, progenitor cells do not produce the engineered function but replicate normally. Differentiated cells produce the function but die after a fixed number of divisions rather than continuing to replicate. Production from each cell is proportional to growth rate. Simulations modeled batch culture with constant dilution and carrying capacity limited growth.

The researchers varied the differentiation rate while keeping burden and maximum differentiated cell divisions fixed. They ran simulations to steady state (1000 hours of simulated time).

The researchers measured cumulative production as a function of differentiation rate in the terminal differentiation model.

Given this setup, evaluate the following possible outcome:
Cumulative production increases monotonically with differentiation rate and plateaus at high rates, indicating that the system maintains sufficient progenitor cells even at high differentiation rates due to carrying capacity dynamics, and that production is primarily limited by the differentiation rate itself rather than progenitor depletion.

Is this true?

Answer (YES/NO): NO